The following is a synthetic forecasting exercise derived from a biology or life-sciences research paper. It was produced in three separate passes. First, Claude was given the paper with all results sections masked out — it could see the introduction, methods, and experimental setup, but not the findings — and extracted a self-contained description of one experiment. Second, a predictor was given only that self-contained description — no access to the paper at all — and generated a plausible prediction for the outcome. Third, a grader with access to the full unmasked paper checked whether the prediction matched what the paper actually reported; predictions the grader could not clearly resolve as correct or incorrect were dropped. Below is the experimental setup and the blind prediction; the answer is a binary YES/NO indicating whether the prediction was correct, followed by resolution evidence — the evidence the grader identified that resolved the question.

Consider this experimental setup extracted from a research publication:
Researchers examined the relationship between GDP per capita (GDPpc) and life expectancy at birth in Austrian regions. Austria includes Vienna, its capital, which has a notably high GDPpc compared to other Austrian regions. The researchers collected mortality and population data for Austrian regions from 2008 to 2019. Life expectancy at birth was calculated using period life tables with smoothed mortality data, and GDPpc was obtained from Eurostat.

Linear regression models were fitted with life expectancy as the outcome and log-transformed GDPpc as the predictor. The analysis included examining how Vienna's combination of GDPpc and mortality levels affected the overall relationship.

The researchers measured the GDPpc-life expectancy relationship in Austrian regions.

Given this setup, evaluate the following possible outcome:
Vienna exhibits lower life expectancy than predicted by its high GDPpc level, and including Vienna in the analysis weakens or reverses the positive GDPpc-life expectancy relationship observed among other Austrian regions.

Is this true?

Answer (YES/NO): YES